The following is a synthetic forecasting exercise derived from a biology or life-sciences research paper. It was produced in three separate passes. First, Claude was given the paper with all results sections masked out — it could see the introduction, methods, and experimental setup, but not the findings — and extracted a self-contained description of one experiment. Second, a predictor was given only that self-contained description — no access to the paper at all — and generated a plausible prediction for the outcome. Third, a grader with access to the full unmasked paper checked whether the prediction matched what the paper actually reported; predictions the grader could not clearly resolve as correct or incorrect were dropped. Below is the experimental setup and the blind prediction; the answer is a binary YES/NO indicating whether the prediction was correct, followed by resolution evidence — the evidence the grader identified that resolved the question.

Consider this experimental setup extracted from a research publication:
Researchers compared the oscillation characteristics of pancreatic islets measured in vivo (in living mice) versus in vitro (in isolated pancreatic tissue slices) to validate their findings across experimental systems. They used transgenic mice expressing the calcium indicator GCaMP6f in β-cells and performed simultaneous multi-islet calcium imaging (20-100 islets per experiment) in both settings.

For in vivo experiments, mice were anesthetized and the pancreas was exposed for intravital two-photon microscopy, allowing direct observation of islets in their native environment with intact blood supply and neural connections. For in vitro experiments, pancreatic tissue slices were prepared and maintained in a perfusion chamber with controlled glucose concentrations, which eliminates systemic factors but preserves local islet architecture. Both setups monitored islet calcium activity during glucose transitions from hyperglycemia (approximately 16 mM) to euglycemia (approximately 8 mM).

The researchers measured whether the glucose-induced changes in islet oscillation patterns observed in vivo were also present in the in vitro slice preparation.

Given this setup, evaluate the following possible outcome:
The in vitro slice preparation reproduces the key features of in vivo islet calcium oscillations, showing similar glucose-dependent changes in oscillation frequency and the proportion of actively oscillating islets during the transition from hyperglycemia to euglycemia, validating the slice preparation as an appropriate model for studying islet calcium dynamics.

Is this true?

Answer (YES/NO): YES